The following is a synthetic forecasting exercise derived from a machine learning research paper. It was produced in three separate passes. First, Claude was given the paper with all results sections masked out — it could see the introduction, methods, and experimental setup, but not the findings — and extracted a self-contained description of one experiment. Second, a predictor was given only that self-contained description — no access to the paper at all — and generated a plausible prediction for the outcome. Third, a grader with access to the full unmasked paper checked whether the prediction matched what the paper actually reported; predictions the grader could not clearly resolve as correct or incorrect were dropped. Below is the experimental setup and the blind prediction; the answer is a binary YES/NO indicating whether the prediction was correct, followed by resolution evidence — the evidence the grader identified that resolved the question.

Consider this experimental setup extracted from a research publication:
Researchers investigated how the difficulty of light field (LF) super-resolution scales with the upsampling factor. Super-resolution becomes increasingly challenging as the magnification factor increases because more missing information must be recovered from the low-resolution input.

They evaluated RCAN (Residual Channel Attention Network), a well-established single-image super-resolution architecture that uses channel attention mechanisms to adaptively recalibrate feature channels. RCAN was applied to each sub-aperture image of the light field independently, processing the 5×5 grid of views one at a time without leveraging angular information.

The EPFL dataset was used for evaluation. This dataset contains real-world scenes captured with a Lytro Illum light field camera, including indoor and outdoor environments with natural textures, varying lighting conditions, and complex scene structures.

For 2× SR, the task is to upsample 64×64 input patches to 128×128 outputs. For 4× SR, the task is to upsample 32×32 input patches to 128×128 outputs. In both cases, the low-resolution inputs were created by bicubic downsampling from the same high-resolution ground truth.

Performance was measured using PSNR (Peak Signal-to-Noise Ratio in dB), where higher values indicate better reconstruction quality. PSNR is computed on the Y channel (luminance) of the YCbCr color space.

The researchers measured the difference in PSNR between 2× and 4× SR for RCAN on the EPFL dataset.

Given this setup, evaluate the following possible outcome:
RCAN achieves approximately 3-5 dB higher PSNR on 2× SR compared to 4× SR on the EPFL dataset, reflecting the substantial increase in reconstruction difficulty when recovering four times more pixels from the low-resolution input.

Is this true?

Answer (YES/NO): NO